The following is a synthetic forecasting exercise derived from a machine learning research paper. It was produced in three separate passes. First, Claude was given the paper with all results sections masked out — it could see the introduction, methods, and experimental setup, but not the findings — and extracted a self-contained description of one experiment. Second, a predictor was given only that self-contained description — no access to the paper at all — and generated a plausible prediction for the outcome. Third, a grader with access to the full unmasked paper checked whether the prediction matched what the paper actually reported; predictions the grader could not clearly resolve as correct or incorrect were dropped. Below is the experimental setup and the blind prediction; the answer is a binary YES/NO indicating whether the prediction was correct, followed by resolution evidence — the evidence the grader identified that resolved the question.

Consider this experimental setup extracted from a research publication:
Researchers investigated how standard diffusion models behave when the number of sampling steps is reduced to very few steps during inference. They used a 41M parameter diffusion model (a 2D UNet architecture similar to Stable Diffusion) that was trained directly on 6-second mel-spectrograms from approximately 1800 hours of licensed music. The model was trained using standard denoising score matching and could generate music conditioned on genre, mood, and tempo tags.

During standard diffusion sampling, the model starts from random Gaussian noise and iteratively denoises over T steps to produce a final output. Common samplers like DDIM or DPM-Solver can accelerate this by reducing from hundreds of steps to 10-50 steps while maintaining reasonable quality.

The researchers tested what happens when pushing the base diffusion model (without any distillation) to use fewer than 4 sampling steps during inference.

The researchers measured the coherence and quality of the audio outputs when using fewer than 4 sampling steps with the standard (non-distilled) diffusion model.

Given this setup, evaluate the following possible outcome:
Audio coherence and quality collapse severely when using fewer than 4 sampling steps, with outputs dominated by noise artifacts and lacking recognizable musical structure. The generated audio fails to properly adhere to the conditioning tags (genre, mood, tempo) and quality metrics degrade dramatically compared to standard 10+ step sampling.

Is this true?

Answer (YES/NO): YES